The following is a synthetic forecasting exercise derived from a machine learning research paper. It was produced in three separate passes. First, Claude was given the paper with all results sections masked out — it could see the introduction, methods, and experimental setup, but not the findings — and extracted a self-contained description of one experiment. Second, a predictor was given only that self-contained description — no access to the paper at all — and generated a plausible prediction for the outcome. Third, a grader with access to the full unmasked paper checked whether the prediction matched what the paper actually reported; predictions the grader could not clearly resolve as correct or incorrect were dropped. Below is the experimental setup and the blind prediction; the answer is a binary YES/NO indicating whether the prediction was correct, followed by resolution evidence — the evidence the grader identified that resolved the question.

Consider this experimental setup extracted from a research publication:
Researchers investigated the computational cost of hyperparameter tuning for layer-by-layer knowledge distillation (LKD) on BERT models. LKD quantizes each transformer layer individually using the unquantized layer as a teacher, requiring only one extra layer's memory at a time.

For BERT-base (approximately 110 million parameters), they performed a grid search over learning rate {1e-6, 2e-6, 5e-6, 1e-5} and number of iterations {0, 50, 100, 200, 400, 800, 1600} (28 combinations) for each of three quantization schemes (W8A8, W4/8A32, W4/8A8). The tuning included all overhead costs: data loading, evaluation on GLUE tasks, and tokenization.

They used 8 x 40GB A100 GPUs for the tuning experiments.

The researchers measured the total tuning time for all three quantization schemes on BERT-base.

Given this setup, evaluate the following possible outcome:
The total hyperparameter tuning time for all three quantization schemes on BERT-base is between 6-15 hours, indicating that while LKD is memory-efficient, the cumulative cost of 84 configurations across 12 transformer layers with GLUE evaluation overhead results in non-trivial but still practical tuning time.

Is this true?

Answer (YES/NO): NO